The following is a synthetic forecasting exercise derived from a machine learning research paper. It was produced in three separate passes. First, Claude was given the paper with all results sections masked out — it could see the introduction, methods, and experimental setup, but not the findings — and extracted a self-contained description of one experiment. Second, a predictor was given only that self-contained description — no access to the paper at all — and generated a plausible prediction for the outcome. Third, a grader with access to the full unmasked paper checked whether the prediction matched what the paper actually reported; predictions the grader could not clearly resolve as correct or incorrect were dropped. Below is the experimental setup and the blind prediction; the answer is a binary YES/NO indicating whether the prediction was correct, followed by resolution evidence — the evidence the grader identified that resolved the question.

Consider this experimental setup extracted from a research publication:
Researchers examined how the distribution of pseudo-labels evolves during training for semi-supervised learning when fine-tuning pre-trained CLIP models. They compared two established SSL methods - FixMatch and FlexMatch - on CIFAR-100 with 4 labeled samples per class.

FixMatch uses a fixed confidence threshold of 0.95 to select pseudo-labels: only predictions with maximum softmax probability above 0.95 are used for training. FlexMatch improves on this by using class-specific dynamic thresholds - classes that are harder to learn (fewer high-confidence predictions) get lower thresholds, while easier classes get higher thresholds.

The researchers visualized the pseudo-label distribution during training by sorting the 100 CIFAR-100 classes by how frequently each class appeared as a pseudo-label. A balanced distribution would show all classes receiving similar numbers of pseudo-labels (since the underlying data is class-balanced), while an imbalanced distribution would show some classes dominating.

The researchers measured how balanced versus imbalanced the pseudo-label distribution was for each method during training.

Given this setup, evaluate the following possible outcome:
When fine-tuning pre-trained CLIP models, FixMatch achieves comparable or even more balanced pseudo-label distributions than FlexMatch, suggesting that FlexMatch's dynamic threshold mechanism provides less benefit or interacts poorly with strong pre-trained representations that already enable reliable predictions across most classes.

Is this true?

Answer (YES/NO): NO